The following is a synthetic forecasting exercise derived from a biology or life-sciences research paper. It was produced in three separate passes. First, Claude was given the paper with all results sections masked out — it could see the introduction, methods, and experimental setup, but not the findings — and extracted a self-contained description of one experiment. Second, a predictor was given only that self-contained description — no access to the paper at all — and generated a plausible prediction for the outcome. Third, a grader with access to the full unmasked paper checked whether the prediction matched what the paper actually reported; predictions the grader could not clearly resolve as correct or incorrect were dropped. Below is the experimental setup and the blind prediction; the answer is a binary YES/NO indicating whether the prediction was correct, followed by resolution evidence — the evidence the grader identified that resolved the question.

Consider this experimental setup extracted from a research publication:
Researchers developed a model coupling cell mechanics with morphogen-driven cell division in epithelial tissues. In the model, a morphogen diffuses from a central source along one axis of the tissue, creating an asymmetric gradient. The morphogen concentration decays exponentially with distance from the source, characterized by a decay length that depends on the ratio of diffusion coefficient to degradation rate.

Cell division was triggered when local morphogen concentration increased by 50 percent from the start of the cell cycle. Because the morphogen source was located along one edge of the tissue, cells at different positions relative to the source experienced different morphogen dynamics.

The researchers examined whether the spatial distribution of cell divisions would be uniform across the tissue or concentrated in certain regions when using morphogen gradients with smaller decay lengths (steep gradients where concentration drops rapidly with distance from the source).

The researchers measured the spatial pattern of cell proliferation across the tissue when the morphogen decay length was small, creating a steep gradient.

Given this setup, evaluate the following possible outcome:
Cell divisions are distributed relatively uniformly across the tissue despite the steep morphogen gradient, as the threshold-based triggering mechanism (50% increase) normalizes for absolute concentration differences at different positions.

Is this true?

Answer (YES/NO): NO